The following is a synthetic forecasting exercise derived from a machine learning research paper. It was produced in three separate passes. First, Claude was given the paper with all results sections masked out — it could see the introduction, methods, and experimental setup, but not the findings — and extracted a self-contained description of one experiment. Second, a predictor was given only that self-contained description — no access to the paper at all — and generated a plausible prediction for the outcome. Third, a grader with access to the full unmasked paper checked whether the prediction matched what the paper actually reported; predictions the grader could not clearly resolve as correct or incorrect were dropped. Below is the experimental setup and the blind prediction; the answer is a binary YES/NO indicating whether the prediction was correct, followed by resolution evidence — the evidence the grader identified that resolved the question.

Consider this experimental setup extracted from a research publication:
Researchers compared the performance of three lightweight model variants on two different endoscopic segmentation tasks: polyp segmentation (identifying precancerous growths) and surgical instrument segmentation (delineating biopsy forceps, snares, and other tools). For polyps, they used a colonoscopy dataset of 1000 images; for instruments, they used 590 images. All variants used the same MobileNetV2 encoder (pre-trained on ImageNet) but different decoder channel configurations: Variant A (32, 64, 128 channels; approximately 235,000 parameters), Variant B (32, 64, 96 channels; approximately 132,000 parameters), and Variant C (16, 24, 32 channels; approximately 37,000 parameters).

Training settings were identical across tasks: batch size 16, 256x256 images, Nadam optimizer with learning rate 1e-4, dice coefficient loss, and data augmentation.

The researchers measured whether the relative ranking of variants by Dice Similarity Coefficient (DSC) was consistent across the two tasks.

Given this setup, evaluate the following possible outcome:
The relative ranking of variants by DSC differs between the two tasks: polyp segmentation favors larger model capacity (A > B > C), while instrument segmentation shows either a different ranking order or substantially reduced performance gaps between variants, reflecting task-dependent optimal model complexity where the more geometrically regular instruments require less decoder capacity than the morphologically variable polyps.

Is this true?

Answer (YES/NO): YES